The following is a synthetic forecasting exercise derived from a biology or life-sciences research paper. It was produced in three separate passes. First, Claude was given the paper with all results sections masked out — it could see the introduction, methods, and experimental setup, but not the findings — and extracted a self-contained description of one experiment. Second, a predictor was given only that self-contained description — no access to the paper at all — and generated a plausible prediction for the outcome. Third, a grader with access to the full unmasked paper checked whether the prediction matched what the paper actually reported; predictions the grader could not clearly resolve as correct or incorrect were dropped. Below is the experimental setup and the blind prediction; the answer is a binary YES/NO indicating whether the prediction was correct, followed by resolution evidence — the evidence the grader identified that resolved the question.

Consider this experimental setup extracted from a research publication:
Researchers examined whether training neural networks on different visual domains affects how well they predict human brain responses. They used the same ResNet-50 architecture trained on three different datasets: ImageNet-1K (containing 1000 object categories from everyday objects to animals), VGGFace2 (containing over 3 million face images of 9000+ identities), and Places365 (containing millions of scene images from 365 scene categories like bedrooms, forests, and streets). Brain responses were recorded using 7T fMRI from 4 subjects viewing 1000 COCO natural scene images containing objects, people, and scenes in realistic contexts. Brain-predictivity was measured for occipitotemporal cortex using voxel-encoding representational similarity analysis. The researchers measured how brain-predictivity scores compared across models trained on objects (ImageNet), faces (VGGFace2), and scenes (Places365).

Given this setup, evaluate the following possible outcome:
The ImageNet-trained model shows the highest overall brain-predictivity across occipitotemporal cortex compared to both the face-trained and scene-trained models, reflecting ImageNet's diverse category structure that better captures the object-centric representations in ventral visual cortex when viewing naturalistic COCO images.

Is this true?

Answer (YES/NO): YES